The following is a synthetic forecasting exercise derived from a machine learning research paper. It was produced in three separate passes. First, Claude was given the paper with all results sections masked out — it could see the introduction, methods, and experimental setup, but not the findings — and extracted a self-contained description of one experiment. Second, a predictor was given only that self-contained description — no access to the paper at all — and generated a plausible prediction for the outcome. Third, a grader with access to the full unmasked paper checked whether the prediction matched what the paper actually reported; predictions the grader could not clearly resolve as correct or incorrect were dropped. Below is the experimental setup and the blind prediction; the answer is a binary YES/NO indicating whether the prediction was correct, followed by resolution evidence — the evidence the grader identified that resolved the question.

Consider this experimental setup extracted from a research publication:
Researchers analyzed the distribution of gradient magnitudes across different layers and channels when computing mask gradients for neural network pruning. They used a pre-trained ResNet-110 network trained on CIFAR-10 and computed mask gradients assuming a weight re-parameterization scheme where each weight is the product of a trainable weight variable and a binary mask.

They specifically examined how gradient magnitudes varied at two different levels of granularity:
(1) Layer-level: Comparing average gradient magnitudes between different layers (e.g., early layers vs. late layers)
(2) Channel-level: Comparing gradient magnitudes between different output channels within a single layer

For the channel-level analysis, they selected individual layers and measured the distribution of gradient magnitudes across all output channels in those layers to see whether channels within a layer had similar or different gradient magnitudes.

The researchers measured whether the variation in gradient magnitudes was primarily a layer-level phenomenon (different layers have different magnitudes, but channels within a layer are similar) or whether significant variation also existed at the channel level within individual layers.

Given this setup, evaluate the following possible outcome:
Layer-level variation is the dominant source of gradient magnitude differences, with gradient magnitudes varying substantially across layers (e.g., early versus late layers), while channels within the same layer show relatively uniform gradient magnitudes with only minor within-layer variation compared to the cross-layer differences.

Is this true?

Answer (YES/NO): NO